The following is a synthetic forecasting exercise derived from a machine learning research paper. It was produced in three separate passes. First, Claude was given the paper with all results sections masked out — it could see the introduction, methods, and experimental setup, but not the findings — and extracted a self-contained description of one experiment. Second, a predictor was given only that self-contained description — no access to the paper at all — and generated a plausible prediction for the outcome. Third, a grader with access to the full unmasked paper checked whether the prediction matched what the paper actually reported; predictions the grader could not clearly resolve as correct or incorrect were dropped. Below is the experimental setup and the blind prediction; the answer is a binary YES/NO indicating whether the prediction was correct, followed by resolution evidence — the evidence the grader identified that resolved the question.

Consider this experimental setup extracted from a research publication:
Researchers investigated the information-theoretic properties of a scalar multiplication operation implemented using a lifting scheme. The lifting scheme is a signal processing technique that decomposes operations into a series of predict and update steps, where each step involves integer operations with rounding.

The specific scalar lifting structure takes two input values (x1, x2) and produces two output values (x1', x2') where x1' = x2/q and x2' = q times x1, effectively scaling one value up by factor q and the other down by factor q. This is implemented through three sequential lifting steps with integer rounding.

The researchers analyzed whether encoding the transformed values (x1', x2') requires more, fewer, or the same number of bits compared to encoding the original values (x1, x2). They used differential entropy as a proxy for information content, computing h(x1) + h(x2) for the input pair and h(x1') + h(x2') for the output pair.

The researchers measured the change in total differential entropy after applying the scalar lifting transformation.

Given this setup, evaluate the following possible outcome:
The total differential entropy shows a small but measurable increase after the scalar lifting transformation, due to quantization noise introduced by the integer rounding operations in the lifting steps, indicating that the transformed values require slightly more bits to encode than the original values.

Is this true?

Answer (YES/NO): NO